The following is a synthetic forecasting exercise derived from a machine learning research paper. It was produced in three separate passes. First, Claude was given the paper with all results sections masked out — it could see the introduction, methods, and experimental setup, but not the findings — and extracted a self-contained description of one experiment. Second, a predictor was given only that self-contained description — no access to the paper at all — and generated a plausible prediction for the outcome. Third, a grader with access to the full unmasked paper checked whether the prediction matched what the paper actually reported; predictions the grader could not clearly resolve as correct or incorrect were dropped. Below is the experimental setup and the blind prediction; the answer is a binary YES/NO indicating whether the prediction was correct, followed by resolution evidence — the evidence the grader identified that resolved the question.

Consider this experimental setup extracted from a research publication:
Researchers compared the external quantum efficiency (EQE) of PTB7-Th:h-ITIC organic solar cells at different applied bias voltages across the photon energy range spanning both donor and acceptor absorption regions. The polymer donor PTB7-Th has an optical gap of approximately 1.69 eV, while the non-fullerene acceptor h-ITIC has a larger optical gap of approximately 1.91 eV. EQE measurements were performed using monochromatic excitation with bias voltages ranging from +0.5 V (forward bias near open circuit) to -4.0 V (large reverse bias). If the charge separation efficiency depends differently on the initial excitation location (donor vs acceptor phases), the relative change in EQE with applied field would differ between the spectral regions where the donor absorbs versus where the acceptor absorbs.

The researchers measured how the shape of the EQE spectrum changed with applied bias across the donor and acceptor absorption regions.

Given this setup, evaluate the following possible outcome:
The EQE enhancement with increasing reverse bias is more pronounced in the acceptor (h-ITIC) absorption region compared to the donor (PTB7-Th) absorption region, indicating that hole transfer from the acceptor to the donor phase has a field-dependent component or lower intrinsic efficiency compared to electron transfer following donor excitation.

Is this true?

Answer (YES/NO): NO